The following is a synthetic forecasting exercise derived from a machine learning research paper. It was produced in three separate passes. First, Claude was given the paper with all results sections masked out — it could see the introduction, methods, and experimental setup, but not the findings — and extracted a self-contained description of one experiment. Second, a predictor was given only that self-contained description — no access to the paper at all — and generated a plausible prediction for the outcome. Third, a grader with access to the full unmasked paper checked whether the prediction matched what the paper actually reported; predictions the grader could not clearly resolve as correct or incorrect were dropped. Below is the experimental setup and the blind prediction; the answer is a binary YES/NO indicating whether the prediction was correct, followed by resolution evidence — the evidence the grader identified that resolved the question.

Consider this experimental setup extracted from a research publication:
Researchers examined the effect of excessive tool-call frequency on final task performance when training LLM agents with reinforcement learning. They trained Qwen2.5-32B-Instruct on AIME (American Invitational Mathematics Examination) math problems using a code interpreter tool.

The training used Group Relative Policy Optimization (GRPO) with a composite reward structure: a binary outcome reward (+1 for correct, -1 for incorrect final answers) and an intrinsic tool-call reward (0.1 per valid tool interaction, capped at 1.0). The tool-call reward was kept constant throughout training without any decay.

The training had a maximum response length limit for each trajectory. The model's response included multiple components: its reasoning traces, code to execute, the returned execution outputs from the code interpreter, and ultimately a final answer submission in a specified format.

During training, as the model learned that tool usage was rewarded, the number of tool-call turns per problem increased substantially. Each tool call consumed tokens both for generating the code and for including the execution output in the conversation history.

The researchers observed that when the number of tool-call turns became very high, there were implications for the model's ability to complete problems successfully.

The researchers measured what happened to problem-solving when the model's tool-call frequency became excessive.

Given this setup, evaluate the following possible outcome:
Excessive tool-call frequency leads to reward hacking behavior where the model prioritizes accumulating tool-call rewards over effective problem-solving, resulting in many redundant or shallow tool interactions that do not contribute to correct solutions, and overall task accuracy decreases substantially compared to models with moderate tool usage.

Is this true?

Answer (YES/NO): NO